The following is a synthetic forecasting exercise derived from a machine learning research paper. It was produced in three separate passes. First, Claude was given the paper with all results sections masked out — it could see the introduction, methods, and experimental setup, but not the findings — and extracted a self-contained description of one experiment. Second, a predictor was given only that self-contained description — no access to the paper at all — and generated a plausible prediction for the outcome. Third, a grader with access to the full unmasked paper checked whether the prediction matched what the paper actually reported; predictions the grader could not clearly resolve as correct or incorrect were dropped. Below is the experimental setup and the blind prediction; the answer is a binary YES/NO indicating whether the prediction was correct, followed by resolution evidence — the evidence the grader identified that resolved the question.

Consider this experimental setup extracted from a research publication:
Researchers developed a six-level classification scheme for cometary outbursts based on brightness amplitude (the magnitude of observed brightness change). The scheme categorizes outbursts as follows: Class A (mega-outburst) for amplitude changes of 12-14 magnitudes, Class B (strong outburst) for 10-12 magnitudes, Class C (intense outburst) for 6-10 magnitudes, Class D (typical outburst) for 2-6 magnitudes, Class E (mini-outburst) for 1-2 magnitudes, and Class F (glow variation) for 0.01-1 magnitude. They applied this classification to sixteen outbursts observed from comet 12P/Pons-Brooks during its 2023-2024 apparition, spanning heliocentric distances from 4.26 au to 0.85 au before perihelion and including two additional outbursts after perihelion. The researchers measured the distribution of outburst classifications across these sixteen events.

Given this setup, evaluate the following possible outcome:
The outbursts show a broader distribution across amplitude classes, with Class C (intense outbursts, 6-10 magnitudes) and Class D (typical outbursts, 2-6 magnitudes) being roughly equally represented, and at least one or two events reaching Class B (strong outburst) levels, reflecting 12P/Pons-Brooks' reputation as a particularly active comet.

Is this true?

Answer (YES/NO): NO